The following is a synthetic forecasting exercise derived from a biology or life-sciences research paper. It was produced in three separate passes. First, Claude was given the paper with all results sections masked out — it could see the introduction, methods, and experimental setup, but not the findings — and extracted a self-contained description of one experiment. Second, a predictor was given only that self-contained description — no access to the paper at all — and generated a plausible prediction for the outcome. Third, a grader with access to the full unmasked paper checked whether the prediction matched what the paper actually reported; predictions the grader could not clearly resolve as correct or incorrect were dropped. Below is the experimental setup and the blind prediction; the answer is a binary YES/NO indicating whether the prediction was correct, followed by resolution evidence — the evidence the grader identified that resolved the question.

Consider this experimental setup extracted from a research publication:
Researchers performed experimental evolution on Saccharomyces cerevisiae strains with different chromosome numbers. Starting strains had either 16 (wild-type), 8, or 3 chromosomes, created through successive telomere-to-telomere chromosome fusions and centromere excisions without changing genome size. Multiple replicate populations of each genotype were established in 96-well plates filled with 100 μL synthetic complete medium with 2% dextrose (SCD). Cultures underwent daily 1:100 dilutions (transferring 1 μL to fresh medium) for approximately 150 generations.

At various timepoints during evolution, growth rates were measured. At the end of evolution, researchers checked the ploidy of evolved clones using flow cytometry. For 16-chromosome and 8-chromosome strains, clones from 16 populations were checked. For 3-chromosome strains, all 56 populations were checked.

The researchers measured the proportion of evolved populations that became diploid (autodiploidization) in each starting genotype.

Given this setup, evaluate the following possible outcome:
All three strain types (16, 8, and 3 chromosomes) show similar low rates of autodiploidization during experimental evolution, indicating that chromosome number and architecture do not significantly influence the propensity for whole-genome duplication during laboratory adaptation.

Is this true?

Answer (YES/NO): NO